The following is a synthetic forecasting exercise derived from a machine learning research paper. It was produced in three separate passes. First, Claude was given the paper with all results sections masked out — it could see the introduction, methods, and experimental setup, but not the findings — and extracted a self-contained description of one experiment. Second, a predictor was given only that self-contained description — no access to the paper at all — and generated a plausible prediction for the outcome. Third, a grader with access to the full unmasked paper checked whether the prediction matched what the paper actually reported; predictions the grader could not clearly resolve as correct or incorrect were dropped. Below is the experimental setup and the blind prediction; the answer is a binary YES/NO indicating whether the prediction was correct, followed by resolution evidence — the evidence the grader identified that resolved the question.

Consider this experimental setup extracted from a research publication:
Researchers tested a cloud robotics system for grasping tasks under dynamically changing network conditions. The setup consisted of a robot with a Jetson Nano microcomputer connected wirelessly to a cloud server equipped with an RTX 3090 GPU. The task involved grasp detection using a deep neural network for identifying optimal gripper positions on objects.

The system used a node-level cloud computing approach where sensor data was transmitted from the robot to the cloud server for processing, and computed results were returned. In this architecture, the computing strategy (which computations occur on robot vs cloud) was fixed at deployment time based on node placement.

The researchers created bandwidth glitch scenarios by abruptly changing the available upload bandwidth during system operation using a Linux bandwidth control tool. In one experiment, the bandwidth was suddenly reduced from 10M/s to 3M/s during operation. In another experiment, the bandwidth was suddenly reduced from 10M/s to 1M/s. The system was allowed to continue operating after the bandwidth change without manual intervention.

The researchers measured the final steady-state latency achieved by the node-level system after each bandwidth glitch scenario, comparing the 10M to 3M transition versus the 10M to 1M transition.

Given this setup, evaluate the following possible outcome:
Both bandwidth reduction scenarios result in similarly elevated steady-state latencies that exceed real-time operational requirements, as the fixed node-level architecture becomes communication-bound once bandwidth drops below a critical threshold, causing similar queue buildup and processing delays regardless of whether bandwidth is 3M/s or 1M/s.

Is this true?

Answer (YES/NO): NO